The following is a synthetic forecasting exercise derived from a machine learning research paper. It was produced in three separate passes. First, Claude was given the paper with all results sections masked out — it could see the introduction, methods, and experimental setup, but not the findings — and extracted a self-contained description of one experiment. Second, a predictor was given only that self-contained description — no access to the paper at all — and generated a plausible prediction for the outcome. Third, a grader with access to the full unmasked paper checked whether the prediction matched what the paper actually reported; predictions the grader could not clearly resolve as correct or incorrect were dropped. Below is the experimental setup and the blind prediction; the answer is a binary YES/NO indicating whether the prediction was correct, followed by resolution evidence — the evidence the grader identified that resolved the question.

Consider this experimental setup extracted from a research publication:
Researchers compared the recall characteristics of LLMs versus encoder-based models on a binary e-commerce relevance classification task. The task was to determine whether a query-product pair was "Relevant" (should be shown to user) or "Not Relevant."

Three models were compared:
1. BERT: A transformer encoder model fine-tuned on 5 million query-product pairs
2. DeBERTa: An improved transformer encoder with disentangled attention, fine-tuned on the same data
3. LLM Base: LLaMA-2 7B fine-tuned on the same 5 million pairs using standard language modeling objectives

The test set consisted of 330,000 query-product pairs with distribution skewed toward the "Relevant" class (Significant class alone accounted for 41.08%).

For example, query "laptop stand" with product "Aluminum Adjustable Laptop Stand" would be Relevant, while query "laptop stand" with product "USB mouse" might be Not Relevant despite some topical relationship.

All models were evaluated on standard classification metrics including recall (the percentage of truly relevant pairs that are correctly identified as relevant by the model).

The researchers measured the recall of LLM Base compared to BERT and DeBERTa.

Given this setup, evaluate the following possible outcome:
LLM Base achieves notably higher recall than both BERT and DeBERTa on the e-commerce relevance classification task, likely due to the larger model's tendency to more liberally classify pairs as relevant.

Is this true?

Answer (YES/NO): NO